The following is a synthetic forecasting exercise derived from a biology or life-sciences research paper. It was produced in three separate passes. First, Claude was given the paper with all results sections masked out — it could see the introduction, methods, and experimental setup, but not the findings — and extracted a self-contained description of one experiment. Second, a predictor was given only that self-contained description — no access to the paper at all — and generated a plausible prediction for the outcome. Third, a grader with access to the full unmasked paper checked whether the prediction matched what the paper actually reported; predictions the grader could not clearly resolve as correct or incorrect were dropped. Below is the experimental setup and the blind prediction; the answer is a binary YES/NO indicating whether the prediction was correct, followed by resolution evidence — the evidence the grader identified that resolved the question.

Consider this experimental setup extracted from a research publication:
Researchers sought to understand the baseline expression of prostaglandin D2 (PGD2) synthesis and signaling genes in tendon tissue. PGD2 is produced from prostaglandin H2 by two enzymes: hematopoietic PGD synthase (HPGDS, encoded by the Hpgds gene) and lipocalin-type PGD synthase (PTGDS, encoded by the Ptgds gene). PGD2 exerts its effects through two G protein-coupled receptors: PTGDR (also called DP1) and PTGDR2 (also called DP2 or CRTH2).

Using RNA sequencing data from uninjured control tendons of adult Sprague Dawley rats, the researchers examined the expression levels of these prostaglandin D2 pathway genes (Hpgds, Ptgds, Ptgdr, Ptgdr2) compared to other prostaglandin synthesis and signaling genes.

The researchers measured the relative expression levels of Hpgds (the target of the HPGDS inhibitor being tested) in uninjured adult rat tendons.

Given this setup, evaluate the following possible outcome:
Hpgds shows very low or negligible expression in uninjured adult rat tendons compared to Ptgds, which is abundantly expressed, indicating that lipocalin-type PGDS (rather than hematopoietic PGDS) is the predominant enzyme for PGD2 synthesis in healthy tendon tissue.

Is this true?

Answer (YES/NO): NO